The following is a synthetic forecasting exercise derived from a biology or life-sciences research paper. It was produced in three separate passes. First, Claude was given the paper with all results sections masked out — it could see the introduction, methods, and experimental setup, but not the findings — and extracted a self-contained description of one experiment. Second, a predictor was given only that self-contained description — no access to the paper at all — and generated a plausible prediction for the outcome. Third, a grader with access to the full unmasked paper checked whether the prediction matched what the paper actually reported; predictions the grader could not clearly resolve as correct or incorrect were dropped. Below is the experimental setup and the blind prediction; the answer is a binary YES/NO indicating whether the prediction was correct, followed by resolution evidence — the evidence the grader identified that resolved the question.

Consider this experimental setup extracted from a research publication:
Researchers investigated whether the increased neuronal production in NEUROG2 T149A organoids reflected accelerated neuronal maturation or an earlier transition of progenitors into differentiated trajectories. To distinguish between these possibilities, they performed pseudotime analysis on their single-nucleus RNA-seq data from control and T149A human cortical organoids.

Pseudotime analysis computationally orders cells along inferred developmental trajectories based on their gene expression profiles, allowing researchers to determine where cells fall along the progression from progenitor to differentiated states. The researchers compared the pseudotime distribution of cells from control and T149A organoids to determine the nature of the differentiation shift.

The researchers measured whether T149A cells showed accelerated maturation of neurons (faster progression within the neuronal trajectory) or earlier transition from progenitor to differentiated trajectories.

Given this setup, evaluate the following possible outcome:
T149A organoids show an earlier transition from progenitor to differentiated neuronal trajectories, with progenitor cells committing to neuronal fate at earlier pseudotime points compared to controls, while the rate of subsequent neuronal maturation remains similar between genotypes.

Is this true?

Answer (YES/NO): YES